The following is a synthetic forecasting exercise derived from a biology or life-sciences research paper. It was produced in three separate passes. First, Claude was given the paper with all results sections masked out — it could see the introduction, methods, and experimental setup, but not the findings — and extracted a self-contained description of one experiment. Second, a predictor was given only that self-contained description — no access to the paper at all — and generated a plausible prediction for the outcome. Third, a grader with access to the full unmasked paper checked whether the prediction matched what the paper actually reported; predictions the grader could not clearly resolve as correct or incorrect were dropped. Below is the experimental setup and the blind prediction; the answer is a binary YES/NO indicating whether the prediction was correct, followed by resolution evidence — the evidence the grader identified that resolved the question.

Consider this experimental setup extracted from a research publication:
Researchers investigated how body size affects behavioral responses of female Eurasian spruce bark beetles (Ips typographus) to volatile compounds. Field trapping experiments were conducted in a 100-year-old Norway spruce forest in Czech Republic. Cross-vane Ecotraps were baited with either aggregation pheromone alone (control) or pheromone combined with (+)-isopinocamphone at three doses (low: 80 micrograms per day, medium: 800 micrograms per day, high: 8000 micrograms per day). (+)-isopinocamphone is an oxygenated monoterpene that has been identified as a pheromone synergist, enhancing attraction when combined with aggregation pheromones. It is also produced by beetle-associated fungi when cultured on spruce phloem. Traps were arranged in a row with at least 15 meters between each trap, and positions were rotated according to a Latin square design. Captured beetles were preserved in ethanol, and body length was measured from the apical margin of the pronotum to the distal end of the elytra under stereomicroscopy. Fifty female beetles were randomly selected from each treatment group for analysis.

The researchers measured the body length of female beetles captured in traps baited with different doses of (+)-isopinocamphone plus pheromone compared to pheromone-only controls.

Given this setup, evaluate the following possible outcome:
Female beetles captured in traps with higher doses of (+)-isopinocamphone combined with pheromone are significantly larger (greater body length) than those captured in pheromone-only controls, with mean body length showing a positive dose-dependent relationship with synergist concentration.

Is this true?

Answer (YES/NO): NO